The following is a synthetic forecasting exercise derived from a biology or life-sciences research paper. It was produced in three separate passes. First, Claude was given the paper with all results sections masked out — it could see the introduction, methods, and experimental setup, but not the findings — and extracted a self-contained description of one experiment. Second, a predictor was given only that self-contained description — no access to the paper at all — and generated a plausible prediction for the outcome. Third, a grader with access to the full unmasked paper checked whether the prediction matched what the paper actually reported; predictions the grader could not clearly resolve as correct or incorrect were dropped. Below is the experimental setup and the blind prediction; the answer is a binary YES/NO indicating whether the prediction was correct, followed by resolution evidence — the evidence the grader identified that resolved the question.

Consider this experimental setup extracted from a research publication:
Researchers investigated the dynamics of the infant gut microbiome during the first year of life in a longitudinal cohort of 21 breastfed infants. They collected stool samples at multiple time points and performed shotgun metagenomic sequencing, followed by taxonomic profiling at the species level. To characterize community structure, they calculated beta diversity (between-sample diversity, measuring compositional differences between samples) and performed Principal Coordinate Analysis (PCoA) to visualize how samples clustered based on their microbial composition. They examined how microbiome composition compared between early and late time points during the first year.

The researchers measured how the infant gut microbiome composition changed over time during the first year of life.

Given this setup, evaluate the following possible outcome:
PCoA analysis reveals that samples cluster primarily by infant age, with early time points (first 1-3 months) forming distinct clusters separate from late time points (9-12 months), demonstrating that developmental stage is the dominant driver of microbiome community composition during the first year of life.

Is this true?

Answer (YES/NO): NO